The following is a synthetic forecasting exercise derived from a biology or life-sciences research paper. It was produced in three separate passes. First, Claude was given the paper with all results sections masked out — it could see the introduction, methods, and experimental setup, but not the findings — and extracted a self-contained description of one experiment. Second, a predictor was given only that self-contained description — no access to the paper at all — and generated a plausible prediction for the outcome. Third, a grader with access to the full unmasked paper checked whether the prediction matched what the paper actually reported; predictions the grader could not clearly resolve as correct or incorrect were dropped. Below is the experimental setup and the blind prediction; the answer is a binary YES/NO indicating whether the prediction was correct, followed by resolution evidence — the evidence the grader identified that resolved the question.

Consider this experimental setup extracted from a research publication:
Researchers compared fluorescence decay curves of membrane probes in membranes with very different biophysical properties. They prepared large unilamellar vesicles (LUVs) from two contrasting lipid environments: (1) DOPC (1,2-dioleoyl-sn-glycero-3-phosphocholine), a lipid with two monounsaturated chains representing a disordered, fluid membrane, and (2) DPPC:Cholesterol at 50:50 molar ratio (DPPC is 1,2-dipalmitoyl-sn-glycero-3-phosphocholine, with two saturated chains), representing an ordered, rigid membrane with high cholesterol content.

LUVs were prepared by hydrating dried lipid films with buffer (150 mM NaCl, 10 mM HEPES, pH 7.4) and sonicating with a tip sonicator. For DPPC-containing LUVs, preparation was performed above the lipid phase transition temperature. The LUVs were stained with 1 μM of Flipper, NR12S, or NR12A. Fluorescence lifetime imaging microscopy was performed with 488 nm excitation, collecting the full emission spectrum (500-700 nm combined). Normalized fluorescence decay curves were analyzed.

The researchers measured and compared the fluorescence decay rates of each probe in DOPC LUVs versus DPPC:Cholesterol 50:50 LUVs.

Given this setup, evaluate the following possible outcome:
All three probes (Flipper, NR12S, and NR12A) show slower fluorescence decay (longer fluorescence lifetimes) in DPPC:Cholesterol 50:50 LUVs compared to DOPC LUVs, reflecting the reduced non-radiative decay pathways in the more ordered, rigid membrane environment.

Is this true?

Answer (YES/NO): YES